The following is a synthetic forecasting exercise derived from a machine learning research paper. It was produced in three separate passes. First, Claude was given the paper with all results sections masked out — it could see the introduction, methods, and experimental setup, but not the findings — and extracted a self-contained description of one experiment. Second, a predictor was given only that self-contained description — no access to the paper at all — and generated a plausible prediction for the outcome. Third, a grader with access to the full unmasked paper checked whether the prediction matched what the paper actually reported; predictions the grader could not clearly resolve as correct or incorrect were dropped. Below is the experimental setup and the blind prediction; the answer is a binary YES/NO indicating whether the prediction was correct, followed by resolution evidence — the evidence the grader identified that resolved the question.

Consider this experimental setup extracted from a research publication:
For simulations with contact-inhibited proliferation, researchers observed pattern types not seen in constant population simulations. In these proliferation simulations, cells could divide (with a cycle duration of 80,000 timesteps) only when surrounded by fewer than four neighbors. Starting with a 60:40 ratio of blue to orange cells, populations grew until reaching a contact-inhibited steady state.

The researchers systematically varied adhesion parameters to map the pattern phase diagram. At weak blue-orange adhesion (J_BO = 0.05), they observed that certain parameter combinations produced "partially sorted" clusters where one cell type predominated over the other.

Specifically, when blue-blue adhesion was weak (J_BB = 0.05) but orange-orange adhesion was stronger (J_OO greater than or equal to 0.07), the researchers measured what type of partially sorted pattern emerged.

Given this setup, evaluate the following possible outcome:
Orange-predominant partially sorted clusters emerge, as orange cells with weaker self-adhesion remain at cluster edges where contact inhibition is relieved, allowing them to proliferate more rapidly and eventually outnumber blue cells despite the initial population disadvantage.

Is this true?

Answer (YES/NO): NO